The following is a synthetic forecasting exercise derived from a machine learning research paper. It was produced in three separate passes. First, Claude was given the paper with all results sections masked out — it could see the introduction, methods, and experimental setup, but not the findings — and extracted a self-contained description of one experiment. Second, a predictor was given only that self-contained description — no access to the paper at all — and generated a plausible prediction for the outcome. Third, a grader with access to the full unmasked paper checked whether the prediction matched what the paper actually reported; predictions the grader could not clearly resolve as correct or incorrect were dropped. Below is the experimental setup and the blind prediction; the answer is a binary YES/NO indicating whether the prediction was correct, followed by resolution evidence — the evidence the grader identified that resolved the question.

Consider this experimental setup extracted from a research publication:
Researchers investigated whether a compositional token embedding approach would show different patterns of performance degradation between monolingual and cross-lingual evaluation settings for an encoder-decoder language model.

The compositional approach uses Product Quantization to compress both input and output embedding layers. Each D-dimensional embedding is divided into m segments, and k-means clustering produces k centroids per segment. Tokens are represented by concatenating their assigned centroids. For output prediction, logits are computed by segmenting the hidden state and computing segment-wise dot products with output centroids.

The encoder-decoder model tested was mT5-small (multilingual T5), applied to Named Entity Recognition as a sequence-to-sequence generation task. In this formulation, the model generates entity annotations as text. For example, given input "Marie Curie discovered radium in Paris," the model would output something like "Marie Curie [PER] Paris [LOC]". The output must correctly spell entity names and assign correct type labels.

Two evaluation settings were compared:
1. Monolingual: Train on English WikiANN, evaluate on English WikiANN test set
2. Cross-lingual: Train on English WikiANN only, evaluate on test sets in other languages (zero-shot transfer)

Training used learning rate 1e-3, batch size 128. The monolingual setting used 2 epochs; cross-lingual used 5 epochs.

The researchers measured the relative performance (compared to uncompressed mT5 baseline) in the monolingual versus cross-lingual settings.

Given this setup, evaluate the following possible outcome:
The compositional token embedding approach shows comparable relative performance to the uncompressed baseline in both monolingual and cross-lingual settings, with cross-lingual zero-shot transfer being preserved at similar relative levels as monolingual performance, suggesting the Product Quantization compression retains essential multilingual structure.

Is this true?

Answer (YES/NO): NO